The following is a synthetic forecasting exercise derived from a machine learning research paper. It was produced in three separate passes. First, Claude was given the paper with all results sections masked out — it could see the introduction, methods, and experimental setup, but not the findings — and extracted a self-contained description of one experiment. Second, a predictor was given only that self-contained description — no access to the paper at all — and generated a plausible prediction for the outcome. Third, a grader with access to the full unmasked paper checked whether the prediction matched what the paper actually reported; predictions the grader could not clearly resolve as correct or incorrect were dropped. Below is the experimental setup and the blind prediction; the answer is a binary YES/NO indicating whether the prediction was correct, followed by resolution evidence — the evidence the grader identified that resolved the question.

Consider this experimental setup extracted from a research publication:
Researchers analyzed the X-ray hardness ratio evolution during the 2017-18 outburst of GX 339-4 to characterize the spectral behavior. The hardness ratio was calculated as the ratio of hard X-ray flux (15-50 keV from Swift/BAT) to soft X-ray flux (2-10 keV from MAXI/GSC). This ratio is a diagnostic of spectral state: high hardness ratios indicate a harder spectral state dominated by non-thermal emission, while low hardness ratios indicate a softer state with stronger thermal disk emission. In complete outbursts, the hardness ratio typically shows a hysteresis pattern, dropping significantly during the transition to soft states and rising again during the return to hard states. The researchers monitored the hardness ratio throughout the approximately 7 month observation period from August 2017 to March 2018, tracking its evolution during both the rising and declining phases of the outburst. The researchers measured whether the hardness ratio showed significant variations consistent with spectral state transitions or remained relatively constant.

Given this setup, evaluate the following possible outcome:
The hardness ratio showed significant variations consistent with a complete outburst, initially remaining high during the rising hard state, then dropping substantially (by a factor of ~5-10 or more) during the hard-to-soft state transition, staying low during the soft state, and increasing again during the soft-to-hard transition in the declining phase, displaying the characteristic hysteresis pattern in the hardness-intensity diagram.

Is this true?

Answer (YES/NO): NO